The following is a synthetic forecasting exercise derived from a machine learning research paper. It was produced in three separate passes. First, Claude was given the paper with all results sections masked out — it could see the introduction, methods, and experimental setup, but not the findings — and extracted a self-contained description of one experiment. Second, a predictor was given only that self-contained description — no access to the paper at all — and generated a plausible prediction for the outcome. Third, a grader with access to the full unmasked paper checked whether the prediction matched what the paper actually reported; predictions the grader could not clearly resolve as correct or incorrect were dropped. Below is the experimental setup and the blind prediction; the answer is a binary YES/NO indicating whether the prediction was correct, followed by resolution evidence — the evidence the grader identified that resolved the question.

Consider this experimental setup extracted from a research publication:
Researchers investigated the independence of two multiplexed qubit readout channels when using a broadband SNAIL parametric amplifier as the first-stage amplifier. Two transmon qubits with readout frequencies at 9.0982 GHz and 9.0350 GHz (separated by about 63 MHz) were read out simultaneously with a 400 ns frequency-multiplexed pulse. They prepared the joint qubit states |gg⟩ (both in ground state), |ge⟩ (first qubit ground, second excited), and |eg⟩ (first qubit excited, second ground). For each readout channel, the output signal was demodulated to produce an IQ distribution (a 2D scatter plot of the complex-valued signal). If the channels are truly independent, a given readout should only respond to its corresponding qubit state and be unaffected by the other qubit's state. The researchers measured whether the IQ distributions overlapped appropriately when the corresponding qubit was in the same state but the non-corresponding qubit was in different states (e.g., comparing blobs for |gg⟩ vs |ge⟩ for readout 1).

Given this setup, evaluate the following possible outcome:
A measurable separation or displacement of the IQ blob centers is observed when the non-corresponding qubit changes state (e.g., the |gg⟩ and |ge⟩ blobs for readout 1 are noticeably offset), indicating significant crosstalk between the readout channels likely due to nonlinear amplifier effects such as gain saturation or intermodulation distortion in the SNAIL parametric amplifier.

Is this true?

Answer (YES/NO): NO